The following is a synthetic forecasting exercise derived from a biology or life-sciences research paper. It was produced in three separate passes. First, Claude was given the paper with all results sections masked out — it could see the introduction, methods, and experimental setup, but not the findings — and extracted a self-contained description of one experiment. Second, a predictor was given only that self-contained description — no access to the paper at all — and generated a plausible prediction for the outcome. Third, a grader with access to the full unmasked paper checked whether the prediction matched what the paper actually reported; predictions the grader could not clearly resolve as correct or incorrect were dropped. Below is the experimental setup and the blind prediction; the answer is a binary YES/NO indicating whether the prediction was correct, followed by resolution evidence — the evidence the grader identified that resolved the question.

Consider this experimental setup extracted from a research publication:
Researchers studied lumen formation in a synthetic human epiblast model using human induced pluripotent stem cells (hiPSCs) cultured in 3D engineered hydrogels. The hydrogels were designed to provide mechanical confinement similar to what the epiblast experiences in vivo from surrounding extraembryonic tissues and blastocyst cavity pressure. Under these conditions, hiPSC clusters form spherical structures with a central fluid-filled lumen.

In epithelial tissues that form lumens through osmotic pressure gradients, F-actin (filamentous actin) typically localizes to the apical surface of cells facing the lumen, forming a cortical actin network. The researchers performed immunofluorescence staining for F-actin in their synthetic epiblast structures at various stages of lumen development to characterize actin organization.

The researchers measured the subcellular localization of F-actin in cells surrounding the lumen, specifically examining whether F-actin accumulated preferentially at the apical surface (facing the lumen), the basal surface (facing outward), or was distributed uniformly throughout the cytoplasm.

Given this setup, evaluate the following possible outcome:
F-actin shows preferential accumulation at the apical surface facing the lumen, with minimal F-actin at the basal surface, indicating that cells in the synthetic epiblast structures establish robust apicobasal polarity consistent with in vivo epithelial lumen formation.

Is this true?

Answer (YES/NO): YES